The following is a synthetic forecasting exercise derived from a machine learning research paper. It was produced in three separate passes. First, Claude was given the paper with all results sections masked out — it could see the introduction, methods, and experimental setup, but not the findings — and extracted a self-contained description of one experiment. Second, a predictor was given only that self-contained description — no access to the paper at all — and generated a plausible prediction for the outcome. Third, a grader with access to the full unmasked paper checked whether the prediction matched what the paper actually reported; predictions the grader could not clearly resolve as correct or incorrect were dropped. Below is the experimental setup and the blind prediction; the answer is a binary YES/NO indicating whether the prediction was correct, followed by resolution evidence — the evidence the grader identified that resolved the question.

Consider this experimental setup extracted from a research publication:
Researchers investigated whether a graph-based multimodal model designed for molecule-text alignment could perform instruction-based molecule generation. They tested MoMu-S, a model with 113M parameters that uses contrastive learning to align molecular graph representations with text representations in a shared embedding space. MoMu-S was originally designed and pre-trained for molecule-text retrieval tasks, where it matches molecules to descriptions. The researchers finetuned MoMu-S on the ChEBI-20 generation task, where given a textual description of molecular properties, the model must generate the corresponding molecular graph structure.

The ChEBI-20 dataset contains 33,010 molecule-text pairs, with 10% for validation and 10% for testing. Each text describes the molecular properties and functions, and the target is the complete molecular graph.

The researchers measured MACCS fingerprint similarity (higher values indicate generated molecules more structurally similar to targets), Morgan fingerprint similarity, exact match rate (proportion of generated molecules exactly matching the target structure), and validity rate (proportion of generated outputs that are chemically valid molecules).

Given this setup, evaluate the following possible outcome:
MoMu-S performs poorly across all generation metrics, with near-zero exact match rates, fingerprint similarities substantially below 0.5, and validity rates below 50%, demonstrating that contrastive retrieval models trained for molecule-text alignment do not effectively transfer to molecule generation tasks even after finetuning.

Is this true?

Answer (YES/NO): NO